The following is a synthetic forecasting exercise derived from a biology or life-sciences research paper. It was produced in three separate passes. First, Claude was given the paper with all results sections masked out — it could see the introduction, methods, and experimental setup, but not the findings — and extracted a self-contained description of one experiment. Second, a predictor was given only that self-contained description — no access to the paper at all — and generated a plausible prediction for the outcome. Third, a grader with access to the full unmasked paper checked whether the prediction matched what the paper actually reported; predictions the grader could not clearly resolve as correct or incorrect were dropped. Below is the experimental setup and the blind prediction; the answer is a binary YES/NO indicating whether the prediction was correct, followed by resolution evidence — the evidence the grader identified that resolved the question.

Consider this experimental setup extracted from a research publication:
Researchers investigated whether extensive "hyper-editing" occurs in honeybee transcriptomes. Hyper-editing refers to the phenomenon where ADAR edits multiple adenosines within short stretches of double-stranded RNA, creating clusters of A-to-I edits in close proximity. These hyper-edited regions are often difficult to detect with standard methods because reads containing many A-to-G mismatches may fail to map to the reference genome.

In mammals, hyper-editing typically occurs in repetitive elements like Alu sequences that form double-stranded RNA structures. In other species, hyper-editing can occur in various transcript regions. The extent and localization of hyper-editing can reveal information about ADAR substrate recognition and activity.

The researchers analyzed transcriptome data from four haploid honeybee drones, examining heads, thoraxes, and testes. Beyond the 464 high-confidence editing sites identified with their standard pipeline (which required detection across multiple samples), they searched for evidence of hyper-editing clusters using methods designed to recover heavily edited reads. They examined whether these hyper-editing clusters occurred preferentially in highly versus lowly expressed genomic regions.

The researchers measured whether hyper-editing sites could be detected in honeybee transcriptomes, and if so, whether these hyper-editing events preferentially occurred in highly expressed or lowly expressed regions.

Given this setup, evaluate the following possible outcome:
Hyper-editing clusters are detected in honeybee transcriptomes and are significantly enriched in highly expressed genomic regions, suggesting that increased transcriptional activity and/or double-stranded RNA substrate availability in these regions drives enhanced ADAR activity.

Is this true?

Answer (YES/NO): NO